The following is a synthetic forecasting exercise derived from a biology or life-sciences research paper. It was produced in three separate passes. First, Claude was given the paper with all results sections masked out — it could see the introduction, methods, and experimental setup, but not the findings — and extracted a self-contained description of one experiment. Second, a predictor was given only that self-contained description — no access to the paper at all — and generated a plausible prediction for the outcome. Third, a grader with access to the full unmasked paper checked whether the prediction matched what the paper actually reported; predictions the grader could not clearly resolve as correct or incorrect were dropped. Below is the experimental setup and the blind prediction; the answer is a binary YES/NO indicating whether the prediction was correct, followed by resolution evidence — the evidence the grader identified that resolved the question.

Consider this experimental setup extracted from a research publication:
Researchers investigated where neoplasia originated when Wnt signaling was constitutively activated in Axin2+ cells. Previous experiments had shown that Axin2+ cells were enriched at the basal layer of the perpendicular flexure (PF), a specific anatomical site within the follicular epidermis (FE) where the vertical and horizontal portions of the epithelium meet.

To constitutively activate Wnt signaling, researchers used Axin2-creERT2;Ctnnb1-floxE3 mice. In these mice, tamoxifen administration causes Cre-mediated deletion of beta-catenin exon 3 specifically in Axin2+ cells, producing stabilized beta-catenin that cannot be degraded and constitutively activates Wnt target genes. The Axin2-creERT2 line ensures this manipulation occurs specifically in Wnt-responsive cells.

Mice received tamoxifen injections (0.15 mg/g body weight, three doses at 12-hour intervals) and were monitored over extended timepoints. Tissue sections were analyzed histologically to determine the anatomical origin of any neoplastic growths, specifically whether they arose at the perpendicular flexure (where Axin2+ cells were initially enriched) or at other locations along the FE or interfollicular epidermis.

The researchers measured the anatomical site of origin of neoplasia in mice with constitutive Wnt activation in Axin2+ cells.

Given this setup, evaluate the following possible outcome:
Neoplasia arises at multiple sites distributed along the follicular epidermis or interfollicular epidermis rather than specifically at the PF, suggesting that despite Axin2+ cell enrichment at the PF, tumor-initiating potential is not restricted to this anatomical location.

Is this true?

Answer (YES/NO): NO